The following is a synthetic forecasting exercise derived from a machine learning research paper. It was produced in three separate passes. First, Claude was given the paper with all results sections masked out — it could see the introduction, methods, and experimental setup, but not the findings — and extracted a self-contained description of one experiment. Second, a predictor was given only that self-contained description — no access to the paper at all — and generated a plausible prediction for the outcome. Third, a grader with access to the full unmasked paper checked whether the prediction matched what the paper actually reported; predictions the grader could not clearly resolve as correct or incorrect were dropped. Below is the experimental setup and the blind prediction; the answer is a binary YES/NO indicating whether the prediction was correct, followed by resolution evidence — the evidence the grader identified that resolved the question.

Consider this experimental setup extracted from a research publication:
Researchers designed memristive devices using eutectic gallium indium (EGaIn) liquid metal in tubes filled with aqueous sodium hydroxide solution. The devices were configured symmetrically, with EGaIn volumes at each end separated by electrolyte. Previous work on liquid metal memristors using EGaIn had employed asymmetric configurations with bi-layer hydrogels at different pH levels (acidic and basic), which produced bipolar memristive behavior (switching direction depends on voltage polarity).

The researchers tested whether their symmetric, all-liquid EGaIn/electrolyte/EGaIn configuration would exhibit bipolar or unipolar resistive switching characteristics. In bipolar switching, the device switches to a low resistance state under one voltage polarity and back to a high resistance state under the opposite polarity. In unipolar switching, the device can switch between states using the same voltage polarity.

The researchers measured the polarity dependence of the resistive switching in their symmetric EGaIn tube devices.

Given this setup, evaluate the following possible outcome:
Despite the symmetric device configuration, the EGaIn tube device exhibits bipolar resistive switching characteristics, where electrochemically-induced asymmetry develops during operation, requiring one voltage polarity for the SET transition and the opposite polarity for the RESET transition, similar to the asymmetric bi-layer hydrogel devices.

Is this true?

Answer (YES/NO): NO